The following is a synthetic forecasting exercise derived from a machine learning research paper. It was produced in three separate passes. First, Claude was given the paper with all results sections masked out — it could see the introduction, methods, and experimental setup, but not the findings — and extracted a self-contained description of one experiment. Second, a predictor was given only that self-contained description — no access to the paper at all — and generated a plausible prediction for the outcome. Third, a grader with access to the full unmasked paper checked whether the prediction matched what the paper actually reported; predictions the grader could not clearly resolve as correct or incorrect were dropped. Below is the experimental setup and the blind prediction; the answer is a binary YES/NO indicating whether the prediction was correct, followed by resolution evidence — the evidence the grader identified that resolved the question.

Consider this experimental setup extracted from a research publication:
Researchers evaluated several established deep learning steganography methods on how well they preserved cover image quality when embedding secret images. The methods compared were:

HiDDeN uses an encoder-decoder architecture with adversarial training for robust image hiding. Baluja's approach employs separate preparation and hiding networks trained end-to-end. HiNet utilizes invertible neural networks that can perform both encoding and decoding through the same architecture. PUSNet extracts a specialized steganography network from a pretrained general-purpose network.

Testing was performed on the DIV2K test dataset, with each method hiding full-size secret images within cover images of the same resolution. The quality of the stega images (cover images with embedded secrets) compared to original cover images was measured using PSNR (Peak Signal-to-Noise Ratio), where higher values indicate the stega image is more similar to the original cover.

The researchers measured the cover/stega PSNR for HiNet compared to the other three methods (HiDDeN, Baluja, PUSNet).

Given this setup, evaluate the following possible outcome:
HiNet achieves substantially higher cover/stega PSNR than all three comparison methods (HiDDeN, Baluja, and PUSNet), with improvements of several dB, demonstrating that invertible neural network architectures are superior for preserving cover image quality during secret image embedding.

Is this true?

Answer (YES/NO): YES